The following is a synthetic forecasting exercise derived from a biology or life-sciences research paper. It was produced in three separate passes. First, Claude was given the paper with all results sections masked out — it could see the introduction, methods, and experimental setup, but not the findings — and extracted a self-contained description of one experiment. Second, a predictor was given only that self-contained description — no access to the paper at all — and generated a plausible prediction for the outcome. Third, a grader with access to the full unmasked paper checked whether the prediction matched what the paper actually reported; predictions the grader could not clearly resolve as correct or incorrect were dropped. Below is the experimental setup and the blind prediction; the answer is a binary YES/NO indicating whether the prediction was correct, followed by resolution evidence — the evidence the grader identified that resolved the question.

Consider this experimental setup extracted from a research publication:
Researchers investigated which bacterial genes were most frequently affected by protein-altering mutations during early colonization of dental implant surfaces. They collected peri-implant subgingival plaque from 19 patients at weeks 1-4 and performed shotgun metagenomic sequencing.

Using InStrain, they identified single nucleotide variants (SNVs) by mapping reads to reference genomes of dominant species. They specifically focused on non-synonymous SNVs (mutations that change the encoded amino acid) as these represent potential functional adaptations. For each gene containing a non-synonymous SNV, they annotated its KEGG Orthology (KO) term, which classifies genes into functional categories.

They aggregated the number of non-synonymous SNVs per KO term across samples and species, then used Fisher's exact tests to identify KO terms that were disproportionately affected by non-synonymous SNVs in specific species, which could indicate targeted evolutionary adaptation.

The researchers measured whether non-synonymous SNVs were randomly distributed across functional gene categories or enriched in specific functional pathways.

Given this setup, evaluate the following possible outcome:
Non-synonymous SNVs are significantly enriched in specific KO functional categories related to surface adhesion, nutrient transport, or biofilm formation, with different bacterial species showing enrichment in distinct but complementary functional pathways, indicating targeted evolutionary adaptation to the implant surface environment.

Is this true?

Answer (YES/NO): NO